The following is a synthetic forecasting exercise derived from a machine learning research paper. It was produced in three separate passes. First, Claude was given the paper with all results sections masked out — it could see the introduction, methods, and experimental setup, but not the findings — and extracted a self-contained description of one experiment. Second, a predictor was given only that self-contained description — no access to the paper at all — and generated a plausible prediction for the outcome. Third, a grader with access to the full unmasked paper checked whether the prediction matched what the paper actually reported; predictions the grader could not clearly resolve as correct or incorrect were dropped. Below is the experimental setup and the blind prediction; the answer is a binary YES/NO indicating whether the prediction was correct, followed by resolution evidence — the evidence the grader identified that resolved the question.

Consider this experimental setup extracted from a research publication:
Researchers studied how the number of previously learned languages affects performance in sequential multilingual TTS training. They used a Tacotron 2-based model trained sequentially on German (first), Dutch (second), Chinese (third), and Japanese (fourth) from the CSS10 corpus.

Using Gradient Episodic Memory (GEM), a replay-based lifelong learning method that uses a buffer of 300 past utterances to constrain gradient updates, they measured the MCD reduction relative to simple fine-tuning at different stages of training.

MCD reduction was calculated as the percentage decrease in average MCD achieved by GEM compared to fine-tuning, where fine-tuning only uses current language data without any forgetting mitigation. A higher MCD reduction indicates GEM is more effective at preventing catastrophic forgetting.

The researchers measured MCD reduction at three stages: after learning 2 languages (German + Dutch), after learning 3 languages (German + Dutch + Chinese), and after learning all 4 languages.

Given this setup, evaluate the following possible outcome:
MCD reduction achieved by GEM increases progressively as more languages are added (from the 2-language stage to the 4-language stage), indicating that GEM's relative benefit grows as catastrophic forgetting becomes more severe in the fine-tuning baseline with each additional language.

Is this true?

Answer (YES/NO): YES